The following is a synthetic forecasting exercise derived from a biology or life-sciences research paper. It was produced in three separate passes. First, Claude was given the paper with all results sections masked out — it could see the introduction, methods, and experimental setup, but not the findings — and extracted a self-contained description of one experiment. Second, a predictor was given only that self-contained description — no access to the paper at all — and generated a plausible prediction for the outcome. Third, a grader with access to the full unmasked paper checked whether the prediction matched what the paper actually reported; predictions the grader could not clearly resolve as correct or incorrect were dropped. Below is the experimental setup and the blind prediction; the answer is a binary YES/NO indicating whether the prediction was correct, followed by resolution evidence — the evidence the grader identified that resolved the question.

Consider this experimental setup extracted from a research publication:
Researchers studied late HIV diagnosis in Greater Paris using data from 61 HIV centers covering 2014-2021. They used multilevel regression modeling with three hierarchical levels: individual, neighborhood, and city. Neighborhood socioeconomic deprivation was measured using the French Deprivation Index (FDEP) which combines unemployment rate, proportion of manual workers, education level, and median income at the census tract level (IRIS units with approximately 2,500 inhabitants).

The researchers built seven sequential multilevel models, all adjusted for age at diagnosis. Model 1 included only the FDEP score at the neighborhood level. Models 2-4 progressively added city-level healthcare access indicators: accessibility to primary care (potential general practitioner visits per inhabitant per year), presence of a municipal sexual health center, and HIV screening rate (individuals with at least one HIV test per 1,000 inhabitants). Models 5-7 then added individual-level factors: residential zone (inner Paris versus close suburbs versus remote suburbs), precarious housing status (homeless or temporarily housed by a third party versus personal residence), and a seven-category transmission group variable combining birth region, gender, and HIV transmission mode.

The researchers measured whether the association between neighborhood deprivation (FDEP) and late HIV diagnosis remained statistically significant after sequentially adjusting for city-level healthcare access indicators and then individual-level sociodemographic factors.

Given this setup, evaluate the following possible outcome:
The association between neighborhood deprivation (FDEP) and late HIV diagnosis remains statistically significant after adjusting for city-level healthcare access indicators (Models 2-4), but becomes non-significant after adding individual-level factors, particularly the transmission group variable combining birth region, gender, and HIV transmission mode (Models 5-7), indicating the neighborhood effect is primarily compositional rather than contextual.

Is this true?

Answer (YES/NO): YES